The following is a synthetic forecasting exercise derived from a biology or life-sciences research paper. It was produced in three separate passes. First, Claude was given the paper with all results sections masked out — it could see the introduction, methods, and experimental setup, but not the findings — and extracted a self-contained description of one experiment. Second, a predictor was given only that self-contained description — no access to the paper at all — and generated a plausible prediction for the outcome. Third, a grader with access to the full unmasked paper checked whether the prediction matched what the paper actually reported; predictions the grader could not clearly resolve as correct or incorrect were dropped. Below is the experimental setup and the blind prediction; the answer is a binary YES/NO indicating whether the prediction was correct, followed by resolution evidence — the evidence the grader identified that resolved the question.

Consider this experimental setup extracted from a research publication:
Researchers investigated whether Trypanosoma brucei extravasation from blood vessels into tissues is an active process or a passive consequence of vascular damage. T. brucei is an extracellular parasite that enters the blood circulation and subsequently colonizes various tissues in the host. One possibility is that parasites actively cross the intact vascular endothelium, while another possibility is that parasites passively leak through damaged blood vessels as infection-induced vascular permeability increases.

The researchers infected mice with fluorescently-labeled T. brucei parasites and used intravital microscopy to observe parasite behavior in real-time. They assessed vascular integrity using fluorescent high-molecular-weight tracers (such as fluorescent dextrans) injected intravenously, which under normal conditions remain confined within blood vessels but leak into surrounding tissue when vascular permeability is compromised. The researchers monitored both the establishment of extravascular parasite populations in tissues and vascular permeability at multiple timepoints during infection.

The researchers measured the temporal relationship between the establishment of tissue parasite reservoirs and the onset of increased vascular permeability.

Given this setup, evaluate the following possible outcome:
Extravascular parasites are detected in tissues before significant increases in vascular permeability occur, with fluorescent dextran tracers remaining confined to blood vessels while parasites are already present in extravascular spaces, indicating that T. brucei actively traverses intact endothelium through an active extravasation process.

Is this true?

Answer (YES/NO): YES